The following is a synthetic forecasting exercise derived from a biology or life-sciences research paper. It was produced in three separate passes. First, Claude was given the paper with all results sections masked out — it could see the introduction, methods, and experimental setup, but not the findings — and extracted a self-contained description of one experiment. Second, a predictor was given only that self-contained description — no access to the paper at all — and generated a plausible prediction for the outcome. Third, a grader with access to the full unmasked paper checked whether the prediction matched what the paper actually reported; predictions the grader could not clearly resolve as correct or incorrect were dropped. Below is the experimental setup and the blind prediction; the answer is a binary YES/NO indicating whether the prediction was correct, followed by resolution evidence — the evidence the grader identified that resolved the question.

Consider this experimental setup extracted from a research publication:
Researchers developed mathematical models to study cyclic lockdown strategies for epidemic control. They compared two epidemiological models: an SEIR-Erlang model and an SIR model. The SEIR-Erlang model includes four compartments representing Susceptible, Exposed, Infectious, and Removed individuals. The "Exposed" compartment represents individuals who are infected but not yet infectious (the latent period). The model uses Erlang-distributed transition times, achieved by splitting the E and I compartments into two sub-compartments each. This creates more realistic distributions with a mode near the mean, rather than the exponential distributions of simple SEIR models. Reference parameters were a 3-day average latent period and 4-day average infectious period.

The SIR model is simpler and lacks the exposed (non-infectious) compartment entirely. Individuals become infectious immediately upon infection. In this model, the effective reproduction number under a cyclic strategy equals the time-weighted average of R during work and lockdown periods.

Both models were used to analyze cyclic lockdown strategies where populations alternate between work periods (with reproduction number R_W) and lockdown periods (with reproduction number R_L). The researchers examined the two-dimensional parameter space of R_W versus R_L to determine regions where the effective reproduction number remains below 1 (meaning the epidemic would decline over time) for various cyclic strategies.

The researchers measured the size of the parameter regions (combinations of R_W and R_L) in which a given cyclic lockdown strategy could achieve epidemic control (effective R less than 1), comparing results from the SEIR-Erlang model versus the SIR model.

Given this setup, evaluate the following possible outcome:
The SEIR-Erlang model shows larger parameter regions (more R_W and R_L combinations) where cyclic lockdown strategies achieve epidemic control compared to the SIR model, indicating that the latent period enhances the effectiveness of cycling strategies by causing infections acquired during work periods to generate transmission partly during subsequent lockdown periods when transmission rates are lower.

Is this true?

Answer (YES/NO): YES